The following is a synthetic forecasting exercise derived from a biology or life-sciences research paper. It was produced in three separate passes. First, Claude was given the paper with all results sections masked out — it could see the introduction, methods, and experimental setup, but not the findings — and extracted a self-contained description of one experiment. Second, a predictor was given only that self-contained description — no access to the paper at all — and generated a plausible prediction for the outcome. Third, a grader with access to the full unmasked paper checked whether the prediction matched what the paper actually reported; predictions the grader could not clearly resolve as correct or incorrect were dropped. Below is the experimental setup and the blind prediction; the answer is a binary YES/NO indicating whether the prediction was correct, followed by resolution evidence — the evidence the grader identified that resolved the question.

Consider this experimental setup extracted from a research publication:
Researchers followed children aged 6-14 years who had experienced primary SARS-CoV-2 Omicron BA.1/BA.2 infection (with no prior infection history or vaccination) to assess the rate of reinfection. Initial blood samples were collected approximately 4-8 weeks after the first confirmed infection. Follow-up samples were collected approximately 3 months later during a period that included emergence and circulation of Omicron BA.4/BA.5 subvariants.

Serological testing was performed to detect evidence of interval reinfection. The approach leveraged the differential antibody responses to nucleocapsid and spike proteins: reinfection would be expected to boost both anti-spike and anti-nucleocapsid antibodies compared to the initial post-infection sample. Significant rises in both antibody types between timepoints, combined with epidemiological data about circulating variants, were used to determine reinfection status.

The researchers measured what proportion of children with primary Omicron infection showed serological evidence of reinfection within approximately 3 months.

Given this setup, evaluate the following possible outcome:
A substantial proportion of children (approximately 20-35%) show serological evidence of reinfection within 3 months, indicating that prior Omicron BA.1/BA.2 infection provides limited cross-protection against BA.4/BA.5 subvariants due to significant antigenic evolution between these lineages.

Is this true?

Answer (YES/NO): NO